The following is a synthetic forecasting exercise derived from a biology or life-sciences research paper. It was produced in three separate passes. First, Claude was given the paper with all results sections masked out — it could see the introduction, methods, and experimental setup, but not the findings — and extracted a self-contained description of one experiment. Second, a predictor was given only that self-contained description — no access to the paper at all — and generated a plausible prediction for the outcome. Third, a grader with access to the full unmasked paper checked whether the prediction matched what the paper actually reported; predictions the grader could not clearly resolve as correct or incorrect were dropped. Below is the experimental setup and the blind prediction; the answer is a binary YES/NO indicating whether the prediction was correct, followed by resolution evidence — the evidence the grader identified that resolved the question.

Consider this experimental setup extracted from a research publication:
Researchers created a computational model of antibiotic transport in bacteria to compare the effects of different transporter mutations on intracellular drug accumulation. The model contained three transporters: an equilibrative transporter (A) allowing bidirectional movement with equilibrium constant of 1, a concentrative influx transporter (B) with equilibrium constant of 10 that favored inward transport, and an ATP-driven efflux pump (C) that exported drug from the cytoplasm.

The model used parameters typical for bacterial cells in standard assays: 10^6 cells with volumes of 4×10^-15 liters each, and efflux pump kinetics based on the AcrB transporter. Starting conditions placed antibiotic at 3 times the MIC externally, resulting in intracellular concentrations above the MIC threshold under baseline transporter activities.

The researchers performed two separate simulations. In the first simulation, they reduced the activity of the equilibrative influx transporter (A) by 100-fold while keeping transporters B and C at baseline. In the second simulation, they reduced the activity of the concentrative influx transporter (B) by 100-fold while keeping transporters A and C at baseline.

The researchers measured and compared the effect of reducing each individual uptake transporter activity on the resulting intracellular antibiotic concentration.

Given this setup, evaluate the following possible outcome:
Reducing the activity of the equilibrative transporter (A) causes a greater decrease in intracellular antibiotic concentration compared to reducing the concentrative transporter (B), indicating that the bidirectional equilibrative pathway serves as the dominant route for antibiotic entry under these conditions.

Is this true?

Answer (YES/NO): NO